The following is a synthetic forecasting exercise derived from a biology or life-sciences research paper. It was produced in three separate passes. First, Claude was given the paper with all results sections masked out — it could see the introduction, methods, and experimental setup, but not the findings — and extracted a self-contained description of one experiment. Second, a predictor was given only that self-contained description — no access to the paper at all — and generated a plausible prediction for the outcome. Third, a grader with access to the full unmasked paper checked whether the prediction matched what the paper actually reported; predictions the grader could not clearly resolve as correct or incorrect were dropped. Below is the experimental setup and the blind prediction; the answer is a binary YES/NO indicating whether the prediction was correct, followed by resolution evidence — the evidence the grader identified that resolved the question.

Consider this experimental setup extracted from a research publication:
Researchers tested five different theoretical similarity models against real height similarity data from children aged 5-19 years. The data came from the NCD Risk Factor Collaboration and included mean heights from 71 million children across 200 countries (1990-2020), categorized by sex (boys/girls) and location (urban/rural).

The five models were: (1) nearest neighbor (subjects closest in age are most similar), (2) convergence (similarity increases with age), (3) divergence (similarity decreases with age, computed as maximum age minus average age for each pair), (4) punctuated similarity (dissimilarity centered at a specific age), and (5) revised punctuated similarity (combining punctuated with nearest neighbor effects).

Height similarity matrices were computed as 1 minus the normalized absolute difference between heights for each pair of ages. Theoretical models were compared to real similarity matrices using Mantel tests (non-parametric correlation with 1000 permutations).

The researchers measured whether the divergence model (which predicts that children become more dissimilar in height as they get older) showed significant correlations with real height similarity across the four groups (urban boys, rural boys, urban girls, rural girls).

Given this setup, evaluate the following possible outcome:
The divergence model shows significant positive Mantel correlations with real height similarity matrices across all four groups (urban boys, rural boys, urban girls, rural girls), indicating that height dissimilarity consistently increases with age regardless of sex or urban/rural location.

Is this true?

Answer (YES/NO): NO